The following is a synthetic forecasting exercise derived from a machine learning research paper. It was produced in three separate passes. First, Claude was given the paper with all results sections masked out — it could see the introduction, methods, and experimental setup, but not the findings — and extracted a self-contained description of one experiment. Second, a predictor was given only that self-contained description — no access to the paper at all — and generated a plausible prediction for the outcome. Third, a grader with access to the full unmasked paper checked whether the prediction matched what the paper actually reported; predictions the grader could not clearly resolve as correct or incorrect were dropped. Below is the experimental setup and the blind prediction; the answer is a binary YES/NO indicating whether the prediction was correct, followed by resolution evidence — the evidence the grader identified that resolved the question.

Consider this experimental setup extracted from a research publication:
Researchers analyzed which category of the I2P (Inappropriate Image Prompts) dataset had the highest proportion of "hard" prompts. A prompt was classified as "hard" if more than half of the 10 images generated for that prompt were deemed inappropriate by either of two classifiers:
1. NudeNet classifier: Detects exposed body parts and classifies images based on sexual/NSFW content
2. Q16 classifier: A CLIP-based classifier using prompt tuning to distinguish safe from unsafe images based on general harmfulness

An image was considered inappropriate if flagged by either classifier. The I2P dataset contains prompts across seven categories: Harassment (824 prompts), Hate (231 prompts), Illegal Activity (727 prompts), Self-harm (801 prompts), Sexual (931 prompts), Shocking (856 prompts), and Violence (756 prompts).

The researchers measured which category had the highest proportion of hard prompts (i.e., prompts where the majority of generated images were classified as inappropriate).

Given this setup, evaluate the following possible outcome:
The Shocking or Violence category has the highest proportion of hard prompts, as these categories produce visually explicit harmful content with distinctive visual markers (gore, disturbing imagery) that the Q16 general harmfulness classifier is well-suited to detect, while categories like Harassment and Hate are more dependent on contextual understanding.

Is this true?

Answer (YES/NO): YES